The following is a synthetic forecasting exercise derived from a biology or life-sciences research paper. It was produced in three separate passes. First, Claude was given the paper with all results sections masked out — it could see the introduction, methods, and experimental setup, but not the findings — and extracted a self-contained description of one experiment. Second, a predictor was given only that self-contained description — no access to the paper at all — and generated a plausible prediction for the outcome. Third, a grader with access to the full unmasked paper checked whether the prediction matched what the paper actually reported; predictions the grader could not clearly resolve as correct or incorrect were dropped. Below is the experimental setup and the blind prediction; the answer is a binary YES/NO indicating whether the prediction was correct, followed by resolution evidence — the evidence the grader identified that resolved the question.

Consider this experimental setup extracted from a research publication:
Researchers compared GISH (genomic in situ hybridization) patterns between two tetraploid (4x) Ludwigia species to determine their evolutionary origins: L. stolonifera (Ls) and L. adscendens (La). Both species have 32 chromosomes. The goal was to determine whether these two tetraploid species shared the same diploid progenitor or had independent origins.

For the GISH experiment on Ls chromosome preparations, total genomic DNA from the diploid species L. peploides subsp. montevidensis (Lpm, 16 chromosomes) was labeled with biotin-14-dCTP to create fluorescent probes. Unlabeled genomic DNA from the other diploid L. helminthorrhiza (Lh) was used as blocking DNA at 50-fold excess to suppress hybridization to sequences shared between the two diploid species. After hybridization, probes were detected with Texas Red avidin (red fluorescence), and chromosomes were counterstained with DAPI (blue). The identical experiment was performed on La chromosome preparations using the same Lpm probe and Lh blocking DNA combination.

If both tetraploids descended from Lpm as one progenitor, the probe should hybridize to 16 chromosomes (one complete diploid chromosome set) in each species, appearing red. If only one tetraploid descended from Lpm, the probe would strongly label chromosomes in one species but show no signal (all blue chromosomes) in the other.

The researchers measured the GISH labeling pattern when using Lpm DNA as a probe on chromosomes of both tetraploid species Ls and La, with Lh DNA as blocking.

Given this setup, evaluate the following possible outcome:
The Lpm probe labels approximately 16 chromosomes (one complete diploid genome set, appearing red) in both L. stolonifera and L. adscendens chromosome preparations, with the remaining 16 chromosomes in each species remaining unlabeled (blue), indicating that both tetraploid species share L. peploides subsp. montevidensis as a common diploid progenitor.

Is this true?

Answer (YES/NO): NO